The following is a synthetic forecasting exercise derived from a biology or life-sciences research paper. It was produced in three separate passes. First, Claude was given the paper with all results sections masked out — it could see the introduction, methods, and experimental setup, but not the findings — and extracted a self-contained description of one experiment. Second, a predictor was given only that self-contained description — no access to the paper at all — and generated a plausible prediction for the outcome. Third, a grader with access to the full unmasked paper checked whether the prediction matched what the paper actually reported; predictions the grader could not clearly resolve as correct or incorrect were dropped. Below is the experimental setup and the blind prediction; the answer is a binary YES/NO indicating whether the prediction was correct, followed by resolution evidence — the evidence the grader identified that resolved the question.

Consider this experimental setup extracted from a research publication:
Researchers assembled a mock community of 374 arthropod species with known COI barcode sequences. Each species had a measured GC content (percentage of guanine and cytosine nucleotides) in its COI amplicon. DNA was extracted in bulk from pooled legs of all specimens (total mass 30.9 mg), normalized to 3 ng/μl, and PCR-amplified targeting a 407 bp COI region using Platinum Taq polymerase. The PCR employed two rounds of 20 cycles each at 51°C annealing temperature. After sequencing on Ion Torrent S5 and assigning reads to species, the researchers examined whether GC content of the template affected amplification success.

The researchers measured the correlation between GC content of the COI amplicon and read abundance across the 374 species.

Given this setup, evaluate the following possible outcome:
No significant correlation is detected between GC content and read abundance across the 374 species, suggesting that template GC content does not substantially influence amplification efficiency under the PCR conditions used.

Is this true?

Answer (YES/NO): NO